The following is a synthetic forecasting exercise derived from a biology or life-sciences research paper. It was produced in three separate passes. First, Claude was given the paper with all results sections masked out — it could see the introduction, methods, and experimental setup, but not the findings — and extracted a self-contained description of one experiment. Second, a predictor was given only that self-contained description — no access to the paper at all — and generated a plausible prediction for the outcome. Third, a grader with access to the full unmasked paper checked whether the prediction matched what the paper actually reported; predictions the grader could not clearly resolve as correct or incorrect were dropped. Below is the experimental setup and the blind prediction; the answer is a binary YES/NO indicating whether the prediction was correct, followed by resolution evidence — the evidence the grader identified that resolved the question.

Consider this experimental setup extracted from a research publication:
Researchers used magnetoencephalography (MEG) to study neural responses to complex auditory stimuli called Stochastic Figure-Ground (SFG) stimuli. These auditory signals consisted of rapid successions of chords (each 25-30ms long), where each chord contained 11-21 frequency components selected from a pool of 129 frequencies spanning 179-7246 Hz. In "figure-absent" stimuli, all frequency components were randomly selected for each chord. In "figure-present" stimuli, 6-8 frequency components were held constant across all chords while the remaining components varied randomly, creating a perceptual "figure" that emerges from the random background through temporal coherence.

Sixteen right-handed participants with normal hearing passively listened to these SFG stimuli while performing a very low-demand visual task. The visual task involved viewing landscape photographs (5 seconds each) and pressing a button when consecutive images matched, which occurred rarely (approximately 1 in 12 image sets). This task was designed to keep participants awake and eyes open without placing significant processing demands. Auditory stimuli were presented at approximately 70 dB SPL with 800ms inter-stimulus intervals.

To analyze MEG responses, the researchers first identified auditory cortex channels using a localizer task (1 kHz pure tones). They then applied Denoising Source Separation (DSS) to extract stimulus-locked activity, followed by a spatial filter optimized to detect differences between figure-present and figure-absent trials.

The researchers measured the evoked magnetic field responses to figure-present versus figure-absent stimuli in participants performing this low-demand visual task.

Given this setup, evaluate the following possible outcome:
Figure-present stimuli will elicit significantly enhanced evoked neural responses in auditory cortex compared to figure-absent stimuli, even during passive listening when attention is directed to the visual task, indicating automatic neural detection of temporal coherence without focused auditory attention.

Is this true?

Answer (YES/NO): NO